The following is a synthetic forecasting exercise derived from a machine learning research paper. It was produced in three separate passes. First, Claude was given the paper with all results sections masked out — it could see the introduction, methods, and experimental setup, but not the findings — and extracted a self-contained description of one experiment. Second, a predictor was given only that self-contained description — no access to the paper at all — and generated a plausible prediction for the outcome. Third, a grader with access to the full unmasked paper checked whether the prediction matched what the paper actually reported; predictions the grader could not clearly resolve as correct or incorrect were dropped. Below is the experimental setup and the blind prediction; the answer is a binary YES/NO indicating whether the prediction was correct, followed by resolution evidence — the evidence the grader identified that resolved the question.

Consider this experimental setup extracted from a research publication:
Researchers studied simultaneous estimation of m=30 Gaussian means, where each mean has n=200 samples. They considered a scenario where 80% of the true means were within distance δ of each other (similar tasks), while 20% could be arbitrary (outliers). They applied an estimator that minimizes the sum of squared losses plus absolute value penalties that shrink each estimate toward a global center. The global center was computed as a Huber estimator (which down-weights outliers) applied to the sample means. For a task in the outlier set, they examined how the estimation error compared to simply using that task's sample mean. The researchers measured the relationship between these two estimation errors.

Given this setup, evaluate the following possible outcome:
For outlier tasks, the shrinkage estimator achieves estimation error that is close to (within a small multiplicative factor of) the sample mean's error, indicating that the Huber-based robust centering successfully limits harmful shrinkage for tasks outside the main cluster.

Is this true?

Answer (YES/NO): YES